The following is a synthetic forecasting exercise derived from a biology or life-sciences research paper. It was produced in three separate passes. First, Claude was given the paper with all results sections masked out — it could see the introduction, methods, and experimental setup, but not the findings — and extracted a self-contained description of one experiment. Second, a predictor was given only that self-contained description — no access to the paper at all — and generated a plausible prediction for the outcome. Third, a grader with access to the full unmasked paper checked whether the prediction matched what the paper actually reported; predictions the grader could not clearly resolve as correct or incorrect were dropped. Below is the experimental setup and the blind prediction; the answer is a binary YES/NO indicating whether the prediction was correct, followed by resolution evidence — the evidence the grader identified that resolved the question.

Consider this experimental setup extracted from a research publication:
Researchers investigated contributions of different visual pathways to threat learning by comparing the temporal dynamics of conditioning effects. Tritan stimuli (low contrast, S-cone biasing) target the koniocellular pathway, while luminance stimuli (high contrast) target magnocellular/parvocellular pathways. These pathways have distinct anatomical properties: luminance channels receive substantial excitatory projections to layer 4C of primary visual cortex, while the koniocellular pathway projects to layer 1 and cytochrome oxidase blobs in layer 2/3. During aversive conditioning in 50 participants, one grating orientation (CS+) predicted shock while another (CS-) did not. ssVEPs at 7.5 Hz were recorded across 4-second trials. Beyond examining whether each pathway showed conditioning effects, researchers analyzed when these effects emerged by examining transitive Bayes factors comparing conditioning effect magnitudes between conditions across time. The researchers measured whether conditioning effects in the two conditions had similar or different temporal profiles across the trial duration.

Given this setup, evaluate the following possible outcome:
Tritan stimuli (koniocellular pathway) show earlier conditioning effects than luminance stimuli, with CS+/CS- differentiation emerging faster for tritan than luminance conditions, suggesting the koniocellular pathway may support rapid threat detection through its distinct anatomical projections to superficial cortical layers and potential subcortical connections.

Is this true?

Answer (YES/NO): NO